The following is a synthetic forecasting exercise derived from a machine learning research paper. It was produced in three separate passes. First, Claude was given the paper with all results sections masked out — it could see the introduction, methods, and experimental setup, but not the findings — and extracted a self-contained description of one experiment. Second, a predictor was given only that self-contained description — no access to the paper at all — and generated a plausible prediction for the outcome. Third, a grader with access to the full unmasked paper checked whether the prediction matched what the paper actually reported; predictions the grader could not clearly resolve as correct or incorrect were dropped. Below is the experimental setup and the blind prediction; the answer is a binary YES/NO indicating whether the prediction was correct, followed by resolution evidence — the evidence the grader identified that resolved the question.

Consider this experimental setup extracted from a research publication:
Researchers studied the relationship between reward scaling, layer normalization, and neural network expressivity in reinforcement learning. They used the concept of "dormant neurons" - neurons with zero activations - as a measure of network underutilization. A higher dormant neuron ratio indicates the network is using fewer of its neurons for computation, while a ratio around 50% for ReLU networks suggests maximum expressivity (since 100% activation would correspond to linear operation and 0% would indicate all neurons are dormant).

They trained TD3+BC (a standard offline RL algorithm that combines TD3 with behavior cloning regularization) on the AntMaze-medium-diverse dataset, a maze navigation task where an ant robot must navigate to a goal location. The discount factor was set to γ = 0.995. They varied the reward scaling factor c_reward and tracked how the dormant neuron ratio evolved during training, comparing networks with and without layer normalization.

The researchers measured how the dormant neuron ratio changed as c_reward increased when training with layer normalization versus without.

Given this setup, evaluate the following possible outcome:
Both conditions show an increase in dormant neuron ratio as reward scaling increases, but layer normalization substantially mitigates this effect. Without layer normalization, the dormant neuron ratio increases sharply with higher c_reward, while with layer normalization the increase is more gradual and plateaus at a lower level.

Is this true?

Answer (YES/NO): NO